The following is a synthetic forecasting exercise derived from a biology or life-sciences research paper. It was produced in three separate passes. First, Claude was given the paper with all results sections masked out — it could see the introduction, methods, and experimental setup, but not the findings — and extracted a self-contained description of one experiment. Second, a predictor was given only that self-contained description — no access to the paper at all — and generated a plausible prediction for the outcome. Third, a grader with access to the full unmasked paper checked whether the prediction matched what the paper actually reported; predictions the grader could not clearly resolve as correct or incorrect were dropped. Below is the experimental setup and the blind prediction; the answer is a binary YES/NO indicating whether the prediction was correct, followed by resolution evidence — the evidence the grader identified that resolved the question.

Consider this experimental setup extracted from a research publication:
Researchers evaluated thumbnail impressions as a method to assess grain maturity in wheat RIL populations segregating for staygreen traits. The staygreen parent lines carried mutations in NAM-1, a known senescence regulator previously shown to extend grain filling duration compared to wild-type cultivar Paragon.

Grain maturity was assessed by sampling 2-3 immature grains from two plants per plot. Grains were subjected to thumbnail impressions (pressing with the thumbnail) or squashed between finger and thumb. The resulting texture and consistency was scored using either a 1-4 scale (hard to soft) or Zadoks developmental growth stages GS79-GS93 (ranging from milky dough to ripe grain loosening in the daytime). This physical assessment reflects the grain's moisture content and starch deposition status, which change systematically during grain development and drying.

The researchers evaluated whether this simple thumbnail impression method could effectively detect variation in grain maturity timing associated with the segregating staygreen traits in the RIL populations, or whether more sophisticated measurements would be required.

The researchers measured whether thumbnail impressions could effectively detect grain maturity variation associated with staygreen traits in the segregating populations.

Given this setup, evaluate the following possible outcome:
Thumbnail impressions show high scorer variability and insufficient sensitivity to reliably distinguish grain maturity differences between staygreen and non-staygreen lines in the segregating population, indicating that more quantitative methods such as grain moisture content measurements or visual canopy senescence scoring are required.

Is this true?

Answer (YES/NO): NO